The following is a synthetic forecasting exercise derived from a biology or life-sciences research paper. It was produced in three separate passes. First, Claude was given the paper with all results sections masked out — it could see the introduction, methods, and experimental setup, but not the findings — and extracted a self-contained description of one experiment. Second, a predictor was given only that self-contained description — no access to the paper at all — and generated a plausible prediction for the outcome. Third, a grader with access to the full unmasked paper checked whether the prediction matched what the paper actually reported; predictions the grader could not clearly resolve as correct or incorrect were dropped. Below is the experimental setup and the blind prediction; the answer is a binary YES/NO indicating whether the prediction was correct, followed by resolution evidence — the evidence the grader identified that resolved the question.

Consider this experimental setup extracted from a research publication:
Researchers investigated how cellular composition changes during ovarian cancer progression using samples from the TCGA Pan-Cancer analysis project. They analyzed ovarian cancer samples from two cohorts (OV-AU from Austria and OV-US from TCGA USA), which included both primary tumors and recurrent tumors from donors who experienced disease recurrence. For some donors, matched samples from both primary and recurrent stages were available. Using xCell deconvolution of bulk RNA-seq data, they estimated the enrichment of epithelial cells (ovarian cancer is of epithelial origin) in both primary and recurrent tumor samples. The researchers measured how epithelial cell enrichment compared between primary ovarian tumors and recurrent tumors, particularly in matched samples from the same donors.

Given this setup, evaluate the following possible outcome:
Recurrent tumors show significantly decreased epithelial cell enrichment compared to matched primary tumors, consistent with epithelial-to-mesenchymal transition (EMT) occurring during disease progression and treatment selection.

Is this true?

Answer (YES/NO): NO